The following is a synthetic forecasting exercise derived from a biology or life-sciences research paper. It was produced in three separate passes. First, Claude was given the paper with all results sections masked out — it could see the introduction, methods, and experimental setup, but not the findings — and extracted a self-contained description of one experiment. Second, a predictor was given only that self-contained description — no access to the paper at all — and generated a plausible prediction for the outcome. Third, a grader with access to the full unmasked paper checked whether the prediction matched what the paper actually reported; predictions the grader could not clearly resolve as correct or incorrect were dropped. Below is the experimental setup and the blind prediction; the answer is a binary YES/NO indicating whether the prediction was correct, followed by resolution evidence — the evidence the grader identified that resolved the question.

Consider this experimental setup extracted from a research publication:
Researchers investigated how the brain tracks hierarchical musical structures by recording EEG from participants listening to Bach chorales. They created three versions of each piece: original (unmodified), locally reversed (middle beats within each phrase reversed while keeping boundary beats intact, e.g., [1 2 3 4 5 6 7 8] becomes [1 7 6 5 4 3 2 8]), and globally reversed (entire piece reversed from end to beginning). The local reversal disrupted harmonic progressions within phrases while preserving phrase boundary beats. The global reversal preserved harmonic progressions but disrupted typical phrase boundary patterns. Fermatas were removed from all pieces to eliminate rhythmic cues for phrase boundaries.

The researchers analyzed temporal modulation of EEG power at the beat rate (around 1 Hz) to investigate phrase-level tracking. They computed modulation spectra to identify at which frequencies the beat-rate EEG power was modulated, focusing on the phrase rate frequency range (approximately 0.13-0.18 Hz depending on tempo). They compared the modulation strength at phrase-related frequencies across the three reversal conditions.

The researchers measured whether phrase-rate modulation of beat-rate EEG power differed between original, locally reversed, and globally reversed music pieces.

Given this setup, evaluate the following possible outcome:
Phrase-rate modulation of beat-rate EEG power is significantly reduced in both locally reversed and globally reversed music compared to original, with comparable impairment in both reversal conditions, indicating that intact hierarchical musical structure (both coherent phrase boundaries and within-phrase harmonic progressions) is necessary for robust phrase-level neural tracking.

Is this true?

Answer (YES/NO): NO